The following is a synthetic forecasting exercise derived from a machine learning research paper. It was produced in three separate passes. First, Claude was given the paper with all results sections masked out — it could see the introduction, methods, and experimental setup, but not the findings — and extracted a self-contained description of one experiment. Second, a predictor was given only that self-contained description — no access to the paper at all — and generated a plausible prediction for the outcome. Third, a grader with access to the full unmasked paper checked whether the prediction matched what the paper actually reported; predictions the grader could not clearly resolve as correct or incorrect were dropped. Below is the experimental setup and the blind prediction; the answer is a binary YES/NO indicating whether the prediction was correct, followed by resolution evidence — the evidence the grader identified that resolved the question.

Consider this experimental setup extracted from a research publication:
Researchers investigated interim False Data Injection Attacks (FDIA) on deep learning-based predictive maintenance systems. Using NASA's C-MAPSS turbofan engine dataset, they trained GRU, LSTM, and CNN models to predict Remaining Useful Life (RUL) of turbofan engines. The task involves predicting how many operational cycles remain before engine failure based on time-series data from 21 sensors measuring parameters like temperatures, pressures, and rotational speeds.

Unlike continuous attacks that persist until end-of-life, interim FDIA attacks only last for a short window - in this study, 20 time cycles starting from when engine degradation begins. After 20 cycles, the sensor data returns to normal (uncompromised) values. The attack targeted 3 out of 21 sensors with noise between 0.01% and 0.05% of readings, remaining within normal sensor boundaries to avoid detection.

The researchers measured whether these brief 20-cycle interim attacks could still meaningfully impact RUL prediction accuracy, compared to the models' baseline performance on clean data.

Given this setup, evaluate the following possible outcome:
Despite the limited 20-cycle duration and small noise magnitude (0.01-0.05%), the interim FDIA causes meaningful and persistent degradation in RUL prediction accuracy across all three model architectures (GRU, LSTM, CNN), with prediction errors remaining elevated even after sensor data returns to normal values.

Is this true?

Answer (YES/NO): YES